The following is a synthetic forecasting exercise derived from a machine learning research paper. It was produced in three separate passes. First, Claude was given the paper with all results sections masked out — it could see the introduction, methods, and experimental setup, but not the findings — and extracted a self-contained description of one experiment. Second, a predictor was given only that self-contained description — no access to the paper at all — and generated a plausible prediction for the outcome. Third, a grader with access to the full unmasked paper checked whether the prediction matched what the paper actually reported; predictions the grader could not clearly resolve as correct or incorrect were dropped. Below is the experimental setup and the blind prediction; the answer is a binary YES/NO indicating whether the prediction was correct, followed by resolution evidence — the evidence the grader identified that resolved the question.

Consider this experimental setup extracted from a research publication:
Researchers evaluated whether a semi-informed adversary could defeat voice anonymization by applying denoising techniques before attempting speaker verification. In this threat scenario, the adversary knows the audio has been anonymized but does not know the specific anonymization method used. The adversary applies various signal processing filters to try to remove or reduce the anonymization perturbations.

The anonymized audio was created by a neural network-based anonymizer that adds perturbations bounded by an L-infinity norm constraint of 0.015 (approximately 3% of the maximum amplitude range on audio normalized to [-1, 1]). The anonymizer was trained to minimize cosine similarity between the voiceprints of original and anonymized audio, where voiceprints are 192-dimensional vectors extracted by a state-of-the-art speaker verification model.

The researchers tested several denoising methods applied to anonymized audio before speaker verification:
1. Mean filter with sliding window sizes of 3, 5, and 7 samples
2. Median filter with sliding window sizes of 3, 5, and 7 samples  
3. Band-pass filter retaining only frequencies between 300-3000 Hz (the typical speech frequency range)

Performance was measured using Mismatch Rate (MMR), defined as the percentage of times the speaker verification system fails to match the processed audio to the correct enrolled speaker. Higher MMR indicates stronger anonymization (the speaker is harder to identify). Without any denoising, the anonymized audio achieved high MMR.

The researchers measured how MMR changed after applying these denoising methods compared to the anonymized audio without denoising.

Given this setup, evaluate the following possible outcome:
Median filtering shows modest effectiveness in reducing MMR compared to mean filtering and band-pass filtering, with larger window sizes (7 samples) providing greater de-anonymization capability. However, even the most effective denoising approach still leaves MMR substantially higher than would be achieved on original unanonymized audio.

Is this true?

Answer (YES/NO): NO